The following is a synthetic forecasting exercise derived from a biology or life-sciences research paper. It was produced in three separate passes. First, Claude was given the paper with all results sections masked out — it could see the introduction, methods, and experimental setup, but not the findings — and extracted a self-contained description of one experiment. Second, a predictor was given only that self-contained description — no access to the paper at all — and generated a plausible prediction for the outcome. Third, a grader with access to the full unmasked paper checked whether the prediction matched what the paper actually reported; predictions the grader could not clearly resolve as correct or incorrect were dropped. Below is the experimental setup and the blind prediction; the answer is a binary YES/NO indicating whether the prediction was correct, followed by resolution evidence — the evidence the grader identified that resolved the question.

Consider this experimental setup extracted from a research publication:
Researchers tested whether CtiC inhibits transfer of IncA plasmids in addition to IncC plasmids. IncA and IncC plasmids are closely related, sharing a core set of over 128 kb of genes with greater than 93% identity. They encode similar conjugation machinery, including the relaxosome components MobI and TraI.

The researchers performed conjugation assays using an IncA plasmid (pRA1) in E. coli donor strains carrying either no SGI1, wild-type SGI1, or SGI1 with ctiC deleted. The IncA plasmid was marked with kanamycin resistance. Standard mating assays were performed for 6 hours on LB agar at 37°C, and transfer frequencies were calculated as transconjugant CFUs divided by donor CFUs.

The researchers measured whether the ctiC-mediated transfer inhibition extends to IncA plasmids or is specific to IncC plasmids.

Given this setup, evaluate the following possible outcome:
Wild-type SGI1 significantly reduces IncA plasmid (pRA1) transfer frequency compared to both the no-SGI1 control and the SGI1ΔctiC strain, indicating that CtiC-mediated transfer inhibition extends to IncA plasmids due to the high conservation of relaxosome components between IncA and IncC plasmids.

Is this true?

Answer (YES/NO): YES